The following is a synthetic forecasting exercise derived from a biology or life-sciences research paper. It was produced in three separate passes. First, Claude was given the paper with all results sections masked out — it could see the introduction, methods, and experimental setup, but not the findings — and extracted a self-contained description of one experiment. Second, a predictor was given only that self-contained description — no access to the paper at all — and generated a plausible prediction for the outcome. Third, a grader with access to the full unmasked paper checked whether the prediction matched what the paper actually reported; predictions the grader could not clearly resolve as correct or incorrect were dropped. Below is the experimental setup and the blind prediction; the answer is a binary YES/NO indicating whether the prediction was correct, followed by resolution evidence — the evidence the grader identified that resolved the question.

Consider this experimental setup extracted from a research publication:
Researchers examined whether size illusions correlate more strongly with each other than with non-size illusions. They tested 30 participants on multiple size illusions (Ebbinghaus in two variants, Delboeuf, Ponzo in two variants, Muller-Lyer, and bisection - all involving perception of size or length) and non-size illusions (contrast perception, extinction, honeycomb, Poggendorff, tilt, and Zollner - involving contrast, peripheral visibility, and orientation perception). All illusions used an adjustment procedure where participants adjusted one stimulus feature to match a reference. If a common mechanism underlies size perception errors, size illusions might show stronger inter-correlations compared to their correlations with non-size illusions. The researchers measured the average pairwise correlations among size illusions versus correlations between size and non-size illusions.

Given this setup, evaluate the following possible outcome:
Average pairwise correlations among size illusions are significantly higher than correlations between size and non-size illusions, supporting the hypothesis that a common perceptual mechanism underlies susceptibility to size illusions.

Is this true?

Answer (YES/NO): NO